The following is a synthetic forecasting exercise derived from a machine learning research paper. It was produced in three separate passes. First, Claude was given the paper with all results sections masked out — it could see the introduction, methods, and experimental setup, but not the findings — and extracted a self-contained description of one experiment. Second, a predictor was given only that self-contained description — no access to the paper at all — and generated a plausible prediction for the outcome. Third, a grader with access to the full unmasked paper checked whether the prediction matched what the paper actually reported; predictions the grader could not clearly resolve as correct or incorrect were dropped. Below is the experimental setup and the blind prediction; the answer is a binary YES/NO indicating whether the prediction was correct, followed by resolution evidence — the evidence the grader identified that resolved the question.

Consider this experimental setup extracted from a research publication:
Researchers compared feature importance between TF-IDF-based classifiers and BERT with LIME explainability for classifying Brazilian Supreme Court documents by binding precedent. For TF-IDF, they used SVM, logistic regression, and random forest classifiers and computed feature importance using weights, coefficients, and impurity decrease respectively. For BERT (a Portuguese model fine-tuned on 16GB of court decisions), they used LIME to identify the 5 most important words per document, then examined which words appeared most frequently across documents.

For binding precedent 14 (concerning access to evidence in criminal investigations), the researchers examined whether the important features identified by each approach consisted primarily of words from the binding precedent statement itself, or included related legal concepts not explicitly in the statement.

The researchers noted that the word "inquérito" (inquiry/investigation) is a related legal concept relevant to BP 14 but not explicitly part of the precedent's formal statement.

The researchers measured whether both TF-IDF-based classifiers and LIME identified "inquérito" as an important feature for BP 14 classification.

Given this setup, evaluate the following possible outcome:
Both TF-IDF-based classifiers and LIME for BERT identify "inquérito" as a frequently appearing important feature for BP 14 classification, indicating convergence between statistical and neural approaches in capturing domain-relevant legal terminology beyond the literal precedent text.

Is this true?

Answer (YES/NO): NO